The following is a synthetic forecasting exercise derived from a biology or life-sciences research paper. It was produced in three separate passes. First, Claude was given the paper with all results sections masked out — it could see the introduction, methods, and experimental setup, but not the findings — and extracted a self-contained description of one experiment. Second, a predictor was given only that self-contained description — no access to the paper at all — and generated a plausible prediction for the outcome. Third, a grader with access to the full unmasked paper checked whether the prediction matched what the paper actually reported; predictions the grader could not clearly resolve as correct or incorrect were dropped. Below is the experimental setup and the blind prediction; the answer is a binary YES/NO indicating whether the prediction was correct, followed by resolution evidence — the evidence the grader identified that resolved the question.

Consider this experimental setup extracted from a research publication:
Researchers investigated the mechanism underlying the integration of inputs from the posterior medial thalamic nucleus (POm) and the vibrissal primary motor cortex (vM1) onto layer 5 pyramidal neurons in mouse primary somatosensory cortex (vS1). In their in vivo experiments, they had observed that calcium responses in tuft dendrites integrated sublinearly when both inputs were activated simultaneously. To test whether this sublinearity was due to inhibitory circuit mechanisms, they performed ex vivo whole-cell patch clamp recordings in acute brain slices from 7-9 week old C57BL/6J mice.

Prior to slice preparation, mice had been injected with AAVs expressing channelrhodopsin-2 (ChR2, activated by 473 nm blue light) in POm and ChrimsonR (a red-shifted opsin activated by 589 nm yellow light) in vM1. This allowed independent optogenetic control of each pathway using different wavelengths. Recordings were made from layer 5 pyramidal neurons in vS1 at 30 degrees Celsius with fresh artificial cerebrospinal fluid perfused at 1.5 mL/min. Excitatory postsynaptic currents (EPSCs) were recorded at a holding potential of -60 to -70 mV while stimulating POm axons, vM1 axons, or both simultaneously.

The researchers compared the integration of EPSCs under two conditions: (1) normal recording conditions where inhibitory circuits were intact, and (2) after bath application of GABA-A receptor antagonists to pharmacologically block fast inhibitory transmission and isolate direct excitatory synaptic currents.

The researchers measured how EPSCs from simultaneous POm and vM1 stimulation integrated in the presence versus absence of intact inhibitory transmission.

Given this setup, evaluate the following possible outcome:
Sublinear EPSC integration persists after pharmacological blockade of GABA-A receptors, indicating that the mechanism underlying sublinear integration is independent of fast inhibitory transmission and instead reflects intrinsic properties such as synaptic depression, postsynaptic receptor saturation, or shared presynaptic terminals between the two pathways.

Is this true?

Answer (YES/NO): NO